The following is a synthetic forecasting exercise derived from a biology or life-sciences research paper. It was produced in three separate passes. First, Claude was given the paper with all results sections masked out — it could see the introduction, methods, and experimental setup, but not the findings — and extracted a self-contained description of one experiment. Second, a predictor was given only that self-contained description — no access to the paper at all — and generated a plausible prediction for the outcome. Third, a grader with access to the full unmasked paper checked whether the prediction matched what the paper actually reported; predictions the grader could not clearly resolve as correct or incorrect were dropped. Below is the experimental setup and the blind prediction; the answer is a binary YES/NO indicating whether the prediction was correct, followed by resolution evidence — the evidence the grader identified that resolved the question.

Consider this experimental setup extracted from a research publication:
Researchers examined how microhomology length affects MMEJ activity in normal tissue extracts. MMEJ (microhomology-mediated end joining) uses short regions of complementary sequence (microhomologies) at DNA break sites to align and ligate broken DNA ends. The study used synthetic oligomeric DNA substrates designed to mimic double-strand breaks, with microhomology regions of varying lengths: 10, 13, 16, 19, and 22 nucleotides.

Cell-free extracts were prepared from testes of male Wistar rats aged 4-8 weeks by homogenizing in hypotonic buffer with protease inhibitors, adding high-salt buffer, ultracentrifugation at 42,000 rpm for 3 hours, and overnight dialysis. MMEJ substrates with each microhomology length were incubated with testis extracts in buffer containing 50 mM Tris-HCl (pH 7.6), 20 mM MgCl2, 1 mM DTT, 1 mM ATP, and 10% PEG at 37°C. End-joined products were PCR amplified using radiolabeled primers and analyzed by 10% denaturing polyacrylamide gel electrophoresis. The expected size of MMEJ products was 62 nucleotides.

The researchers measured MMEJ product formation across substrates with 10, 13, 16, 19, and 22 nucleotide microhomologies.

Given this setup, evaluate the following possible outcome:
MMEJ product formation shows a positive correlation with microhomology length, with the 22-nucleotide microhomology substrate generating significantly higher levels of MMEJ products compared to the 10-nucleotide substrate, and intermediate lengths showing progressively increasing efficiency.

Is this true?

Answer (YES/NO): NO